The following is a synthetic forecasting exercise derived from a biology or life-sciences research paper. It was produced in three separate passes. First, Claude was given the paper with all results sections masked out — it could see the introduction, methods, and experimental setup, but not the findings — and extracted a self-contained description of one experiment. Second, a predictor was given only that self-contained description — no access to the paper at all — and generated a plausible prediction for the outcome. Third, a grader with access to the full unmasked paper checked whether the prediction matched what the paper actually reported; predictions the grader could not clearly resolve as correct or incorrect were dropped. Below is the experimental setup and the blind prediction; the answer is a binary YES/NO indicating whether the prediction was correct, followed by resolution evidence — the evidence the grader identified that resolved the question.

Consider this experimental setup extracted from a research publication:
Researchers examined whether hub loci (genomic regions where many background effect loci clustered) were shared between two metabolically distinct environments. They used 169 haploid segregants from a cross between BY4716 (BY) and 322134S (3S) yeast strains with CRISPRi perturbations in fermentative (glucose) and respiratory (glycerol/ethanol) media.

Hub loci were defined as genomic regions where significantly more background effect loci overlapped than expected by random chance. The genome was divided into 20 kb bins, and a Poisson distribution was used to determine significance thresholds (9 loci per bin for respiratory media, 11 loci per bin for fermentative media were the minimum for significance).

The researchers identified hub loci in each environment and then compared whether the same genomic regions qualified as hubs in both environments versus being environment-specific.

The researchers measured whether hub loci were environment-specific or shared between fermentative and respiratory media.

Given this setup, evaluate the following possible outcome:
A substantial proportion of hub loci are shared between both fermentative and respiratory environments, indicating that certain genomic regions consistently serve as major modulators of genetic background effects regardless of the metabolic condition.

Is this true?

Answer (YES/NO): NO